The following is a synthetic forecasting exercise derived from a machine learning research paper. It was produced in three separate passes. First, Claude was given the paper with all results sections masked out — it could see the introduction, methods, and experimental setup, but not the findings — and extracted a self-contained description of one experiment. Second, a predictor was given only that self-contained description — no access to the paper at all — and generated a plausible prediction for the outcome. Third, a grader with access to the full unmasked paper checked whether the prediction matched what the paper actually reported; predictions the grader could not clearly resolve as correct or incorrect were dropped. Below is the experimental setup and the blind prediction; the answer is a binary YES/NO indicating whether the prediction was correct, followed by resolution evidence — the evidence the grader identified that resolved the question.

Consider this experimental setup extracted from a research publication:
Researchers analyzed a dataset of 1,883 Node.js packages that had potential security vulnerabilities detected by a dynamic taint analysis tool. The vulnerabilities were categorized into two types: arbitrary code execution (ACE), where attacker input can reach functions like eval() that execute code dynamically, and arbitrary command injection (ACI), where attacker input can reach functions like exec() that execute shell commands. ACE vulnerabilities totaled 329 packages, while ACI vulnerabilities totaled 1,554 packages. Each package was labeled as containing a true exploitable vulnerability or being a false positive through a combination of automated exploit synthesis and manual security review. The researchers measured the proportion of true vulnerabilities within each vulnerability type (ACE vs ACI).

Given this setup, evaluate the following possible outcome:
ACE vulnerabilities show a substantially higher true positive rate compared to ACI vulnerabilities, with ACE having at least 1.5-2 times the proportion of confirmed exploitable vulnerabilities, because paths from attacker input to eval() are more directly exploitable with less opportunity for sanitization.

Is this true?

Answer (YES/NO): NO